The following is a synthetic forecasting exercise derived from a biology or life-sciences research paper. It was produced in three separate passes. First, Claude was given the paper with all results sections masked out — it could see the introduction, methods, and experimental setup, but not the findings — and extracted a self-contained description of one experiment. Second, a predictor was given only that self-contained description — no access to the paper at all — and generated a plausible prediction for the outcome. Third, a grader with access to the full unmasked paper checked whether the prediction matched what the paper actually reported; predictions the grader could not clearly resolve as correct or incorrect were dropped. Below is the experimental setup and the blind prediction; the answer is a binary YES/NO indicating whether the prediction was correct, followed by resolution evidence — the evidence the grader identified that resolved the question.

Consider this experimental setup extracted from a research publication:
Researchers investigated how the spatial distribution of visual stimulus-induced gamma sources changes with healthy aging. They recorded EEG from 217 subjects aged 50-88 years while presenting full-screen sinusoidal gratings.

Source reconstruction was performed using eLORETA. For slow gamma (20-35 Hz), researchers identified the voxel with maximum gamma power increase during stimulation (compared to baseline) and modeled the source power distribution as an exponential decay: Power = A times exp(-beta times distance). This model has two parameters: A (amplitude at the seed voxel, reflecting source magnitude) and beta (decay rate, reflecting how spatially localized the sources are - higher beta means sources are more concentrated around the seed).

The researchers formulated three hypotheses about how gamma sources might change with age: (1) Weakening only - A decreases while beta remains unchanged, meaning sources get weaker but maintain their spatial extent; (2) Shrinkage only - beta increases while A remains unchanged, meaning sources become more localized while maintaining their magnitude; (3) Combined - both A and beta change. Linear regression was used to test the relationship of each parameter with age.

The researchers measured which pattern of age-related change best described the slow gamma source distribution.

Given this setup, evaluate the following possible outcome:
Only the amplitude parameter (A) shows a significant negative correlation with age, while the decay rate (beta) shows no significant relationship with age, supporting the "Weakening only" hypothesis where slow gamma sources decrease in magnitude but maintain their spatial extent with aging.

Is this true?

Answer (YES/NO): YES